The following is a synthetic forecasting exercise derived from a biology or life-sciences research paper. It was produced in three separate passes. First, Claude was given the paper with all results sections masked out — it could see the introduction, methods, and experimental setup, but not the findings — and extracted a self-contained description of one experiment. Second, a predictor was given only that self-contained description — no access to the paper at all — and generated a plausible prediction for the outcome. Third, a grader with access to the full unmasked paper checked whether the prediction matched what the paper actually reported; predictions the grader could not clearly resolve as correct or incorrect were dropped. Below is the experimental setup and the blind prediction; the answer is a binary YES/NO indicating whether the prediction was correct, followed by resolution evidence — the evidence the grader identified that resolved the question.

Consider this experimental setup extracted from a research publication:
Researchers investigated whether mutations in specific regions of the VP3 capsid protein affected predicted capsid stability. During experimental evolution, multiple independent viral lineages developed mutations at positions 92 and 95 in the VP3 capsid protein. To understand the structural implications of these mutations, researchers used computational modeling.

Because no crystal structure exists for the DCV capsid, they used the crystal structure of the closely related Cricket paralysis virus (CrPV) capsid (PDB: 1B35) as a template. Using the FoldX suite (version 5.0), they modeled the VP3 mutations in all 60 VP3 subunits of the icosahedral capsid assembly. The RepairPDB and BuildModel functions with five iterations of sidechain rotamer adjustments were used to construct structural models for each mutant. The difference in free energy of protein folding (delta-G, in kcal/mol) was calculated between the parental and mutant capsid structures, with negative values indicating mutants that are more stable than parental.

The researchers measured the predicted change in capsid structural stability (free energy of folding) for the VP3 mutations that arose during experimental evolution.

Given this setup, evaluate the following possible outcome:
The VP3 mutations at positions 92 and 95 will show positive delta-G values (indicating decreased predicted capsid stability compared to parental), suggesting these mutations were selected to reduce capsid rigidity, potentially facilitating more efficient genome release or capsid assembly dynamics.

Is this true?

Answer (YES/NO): NO